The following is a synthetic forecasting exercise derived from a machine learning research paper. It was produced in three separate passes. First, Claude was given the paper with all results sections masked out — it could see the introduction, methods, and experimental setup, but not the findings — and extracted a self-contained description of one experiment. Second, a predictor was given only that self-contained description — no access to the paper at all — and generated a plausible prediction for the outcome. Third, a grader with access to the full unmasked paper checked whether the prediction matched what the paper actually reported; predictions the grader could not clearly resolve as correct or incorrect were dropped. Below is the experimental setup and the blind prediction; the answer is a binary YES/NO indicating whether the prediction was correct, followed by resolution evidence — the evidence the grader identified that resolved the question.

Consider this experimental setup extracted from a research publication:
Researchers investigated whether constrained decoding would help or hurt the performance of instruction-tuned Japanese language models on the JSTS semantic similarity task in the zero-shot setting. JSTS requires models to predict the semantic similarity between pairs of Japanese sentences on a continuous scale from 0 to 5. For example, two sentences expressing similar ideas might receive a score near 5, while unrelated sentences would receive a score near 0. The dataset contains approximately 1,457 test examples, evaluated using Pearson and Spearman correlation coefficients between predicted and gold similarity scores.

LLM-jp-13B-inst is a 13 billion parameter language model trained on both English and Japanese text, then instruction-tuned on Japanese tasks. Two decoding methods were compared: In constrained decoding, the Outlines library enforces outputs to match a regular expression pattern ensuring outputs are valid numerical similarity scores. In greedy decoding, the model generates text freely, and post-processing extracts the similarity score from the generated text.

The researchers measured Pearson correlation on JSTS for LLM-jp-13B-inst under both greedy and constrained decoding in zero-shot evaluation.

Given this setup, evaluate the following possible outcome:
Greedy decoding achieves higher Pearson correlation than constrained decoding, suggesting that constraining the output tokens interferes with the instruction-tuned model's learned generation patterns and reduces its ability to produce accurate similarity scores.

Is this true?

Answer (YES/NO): YES